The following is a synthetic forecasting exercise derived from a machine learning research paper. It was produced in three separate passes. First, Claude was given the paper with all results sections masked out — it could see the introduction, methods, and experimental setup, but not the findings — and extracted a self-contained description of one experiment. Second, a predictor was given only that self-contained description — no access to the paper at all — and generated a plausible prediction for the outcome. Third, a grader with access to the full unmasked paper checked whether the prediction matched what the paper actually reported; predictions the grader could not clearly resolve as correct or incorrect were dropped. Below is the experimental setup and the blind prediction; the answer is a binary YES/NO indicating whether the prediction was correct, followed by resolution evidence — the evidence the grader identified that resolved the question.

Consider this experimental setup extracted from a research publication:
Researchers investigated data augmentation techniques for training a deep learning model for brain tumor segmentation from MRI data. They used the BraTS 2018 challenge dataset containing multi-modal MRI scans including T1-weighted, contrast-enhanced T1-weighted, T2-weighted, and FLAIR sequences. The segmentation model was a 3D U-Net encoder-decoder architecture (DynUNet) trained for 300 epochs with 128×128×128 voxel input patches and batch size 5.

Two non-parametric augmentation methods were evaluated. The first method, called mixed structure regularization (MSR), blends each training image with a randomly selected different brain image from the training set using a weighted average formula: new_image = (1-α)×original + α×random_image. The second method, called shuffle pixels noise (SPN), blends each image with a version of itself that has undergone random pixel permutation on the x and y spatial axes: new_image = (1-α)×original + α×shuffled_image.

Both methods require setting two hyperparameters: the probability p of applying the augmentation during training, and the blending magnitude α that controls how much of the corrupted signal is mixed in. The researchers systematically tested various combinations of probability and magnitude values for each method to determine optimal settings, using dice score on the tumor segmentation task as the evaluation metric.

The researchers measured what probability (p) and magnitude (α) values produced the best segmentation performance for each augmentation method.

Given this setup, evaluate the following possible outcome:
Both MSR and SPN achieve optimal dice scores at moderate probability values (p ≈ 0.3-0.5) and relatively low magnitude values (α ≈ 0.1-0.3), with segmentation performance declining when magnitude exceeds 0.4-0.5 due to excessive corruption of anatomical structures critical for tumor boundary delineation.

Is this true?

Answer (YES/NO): NO